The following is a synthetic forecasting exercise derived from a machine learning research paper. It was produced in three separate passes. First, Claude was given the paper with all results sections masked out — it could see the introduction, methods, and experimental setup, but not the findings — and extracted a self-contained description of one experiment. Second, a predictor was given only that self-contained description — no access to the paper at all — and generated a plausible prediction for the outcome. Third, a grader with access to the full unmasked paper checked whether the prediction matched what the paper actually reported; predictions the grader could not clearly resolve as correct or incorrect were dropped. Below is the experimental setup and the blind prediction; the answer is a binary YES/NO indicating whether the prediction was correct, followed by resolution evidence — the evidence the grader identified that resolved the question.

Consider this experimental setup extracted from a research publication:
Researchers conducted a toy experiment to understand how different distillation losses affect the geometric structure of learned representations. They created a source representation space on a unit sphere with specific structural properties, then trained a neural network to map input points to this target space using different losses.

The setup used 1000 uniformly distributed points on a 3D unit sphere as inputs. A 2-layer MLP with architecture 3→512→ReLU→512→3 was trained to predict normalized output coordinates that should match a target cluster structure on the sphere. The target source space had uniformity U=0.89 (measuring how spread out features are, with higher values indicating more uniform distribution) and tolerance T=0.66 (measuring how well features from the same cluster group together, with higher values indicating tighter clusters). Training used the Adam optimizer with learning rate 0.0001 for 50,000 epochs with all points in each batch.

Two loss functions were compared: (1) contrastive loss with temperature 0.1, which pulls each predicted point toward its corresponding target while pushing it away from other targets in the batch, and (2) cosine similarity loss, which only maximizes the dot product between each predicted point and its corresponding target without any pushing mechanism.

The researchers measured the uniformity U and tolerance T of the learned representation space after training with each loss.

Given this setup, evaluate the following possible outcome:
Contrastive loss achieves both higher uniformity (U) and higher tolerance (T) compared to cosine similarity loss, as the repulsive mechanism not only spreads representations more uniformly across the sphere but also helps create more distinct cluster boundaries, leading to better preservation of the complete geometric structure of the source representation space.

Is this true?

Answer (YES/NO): NO